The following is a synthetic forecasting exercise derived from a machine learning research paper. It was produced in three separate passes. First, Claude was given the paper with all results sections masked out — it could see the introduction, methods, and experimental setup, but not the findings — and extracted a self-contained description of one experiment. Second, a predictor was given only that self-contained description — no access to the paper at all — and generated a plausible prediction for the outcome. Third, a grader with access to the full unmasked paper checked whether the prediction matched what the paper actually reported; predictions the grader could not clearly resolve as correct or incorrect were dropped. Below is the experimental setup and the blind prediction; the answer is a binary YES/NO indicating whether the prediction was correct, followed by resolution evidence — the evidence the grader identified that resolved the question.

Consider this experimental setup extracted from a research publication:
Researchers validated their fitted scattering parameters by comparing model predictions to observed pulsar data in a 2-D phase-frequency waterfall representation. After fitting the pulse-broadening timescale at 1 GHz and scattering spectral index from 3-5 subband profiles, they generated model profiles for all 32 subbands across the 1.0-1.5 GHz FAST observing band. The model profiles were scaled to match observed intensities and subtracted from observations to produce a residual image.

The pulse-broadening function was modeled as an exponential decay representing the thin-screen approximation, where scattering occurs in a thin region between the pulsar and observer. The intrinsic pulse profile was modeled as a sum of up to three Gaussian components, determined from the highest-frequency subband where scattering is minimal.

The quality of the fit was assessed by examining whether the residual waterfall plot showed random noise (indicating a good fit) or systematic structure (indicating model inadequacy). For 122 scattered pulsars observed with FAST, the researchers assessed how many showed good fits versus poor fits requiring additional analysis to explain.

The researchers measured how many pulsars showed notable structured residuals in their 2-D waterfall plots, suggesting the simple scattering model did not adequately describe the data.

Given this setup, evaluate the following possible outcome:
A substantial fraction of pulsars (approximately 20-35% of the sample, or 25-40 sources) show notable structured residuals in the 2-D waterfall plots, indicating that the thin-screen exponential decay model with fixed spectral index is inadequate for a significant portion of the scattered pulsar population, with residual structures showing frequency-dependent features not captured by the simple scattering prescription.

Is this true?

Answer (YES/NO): NO